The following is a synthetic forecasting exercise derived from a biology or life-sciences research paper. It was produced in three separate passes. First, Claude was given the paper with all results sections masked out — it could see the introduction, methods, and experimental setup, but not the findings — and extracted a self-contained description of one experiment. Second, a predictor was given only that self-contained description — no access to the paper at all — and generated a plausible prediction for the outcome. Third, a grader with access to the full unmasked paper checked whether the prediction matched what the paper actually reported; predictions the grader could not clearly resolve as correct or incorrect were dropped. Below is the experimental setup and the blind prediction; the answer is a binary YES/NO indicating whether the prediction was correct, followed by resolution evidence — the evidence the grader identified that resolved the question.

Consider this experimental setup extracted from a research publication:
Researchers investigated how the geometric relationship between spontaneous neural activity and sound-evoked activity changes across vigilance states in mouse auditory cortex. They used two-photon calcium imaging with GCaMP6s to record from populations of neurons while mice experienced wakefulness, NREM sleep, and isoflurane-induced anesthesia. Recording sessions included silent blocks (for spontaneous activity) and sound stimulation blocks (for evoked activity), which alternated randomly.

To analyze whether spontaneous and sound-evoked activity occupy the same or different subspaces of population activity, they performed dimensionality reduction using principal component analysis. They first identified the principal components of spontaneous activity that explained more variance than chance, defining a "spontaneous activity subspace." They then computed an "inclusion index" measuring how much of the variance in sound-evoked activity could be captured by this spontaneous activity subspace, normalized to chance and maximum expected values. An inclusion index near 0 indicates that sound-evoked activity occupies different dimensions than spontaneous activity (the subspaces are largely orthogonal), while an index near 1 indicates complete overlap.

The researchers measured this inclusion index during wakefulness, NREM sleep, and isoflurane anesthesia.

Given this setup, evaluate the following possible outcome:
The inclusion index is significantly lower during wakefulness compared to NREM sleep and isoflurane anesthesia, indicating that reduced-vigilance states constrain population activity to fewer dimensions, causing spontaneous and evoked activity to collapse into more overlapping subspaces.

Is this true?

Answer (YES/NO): NO